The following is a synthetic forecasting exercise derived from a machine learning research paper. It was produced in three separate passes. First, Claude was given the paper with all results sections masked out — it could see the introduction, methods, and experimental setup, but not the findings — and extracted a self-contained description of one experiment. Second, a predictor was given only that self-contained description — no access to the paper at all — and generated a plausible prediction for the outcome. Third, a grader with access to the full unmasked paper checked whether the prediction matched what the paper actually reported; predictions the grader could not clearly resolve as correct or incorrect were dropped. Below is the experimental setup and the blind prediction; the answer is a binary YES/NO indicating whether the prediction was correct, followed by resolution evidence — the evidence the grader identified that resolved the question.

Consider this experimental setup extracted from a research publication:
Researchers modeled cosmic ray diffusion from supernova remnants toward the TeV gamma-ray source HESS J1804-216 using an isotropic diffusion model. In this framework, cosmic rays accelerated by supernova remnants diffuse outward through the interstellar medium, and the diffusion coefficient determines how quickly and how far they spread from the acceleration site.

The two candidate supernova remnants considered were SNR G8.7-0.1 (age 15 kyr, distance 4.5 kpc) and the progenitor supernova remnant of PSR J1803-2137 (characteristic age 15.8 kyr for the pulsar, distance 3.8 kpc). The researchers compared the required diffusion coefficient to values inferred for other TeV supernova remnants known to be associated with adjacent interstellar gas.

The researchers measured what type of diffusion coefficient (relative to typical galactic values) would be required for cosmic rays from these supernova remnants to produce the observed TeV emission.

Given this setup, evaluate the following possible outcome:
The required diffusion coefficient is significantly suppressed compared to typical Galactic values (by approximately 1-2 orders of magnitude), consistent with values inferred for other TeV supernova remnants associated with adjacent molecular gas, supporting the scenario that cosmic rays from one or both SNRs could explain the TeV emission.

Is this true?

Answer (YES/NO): YES